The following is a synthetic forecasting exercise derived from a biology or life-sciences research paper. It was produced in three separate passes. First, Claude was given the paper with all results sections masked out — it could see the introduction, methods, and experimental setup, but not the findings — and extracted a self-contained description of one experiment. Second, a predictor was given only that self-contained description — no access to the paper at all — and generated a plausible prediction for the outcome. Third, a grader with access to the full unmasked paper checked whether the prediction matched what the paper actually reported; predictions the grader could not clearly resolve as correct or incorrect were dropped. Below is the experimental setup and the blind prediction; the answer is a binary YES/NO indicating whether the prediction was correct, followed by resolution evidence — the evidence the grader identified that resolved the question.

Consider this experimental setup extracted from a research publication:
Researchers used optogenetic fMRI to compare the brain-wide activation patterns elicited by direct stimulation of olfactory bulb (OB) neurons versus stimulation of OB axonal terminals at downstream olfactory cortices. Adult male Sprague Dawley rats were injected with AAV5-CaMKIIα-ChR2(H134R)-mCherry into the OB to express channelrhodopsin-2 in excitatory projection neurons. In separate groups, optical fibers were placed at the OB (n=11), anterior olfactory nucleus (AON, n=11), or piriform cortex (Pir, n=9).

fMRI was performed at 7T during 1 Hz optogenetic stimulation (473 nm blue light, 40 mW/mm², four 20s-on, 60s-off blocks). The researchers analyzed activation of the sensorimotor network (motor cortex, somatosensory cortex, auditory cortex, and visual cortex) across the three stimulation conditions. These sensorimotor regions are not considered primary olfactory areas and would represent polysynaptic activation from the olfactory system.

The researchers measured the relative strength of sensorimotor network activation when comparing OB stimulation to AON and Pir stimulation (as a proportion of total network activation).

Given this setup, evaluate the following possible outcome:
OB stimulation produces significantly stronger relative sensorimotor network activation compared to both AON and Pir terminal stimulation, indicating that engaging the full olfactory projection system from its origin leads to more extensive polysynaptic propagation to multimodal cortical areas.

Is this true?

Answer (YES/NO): NO